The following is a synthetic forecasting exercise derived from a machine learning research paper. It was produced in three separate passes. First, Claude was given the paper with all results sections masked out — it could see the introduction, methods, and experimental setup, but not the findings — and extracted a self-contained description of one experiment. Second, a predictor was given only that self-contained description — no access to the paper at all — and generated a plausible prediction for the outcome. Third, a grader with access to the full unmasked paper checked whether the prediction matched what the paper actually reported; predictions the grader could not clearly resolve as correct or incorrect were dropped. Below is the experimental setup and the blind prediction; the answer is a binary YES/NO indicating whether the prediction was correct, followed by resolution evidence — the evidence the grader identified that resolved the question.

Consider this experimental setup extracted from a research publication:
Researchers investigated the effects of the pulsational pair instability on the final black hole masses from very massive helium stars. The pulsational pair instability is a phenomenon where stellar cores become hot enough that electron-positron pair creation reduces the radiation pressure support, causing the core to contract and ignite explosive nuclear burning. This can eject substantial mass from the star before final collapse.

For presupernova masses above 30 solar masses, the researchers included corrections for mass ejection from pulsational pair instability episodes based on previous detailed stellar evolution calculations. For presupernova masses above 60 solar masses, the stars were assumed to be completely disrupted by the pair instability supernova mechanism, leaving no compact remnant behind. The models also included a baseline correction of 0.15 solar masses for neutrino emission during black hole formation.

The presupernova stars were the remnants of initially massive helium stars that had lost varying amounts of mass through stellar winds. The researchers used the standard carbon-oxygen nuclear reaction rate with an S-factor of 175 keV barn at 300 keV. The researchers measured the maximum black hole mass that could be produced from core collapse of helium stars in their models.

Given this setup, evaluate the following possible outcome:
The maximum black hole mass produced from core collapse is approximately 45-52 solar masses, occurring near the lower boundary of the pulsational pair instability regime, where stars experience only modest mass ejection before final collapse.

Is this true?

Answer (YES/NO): NO